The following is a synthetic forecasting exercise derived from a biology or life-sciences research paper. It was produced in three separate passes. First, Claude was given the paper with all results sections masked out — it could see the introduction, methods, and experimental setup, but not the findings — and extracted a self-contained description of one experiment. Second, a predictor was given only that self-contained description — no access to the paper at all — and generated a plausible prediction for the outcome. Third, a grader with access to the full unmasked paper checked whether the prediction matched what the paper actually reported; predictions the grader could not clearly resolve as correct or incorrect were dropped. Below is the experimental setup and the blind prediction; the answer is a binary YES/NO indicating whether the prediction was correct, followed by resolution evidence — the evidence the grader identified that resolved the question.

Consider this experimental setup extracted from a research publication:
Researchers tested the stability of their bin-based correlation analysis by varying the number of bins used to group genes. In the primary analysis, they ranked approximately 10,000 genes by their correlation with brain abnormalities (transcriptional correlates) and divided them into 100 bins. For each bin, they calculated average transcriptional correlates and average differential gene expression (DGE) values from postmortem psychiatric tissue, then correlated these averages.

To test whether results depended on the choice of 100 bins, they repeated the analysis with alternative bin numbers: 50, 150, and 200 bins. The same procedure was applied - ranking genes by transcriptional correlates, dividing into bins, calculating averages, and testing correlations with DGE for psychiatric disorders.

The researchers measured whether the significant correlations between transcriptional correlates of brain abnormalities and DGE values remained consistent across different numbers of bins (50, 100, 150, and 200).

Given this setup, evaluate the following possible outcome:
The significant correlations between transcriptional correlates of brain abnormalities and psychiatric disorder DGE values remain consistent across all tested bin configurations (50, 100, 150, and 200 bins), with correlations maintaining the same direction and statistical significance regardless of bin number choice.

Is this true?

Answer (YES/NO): YES